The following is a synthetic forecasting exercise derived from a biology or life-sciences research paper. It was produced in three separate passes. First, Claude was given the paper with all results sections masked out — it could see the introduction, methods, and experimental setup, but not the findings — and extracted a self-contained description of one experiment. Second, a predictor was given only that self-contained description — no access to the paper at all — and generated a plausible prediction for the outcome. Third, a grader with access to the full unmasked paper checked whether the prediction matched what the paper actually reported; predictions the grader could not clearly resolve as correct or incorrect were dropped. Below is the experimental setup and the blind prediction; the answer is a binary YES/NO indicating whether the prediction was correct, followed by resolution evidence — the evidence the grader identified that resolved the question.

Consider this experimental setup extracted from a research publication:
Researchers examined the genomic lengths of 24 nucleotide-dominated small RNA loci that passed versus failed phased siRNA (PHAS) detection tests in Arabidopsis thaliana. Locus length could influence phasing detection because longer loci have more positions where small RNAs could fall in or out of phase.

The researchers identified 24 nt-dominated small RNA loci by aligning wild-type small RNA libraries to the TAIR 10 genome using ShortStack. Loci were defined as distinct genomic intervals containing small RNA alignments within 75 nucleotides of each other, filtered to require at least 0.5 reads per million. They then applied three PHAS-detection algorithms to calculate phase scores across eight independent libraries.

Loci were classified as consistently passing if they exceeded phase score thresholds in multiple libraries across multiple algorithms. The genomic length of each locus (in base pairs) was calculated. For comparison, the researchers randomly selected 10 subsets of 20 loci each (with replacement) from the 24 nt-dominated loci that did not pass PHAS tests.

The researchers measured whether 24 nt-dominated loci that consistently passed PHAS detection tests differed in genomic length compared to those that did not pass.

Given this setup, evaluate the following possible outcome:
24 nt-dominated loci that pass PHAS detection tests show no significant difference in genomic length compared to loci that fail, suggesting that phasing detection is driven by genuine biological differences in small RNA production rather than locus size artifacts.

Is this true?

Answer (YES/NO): NO